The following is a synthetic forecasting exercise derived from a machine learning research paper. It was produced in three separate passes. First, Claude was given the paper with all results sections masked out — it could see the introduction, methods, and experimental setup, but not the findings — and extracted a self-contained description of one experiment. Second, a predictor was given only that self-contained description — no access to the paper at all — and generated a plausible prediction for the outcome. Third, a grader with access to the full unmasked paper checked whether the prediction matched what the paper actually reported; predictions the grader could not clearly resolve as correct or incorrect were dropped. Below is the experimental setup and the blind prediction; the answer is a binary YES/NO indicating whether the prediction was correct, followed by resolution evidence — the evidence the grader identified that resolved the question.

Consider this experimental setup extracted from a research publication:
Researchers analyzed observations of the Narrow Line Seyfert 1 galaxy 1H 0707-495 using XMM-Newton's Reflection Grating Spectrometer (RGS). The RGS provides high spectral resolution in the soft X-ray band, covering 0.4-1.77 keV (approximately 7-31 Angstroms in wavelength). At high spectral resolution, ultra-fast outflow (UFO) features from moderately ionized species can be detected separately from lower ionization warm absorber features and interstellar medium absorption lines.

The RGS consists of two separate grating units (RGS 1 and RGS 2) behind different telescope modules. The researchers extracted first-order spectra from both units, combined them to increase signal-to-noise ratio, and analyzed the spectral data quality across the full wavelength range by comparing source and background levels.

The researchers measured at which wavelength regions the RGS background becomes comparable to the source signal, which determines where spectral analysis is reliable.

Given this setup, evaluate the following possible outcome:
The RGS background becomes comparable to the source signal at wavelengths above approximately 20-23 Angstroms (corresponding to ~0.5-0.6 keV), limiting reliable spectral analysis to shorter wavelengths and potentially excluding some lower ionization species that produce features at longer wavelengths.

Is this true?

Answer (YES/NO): NO